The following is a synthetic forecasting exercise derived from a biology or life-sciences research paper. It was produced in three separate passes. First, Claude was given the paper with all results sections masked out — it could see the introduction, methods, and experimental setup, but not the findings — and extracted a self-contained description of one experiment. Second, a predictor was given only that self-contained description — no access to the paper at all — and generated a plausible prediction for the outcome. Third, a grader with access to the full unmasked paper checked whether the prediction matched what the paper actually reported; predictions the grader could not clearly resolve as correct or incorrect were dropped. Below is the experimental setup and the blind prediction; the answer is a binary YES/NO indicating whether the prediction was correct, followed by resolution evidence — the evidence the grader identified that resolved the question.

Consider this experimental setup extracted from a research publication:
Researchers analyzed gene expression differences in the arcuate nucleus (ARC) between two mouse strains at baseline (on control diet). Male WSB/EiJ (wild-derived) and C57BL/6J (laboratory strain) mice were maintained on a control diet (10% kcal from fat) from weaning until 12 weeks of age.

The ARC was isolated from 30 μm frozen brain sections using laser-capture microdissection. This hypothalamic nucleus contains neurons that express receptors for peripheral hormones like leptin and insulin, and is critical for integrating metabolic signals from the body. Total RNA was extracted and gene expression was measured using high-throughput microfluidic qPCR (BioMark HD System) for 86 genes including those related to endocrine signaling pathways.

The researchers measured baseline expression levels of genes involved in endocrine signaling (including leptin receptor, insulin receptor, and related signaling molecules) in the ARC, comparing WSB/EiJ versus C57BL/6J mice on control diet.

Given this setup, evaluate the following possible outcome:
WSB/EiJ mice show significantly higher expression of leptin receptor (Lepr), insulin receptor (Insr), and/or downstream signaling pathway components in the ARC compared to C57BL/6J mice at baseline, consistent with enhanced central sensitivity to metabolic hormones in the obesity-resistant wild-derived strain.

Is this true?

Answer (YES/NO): YES